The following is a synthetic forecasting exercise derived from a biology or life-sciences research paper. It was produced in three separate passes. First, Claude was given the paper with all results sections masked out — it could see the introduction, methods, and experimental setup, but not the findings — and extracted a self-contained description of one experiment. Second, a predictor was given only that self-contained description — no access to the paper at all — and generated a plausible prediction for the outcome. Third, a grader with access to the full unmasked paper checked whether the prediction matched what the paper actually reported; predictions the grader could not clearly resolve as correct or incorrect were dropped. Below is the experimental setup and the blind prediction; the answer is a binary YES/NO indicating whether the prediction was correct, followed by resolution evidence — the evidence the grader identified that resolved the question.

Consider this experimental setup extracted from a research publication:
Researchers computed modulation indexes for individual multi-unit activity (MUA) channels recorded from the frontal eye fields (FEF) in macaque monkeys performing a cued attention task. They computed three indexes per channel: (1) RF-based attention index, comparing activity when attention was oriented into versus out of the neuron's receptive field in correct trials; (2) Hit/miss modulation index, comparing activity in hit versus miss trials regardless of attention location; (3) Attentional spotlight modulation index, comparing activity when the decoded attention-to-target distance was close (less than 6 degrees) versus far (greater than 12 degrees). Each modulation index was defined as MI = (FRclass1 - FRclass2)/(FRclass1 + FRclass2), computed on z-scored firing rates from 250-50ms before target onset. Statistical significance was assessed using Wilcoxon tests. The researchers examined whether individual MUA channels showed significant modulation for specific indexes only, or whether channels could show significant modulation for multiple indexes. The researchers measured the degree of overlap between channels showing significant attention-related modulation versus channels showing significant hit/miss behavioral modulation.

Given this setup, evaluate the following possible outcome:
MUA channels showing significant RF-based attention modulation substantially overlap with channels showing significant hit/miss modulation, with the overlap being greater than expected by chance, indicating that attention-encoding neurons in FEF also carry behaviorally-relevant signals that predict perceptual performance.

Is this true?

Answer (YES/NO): YES